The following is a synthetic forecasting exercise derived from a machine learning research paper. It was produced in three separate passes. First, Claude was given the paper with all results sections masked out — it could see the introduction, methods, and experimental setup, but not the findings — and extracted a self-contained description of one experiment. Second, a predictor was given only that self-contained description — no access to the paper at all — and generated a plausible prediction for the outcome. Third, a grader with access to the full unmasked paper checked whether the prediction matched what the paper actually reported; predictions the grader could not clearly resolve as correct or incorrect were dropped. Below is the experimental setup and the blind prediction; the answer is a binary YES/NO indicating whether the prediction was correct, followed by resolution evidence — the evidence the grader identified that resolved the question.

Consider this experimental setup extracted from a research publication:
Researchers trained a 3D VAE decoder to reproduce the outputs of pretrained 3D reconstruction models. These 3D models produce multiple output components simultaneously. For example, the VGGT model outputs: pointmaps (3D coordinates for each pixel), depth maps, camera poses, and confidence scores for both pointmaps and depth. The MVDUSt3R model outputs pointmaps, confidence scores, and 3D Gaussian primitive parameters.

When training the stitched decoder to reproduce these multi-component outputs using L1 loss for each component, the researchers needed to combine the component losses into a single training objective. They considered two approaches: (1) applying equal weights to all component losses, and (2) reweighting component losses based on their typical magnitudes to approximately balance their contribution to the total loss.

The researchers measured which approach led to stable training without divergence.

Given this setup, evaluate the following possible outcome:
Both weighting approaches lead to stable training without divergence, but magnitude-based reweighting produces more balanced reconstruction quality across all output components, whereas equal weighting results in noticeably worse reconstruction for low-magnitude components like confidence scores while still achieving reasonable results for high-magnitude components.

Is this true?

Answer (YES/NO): NO